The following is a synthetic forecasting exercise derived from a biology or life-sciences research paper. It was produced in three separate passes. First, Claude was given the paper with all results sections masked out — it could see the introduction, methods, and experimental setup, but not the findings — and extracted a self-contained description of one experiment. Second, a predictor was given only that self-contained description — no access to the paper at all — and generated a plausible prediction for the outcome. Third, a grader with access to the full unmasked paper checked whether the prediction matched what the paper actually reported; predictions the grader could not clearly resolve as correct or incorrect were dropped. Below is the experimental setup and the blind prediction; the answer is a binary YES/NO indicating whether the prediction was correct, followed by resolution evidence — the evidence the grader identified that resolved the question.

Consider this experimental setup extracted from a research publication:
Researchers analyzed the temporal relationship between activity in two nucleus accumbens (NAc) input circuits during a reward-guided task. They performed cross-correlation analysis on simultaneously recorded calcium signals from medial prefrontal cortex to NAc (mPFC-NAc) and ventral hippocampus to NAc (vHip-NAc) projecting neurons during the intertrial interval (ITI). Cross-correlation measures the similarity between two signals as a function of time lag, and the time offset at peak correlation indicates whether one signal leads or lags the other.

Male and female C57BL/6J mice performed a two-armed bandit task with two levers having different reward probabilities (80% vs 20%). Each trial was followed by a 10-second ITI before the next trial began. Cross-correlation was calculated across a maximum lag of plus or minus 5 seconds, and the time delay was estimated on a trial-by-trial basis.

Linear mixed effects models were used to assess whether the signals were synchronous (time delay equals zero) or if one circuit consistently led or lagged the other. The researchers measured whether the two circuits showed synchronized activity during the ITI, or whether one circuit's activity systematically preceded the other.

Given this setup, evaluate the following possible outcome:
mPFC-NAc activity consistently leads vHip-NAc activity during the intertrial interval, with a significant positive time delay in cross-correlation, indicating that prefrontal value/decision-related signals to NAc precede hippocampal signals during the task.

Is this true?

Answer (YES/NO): NO